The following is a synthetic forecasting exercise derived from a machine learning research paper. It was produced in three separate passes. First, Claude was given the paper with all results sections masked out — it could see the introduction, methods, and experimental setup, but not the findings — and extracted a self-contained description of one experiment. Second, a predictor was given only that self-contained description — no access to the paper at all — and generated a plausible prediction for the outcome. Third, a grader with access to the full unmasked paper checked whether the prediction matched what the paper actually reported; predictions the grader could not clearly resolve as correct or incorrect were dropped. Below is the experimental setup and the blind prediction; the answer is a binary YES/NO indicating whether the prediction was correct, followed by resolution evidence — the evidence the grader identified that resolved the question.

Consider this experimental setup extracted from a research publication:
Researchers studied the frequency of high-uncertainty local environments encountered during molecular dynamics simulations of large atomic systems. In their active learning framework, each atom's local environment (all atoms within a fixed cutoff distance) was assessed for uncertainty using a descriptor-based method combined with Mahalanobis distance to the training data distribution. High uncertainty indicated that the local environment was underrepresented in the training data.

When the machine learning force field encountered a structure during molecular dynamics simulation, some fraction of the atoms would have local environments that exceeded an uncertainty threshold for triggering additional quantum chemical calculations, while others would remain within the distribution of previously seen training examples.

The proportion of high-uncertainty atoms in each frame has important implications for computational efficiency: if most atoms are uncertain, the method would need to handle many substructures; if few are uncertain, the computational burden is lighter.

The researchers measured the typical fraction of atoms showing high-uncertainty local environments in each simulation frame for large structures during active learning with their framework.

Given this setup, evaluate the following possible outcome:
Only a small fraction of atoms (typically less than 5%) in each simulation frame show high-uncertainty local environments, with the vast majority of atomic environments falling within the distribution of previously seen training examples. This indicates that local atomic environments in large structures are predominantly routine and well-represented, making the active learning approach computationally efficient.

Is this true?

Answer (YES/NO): YES